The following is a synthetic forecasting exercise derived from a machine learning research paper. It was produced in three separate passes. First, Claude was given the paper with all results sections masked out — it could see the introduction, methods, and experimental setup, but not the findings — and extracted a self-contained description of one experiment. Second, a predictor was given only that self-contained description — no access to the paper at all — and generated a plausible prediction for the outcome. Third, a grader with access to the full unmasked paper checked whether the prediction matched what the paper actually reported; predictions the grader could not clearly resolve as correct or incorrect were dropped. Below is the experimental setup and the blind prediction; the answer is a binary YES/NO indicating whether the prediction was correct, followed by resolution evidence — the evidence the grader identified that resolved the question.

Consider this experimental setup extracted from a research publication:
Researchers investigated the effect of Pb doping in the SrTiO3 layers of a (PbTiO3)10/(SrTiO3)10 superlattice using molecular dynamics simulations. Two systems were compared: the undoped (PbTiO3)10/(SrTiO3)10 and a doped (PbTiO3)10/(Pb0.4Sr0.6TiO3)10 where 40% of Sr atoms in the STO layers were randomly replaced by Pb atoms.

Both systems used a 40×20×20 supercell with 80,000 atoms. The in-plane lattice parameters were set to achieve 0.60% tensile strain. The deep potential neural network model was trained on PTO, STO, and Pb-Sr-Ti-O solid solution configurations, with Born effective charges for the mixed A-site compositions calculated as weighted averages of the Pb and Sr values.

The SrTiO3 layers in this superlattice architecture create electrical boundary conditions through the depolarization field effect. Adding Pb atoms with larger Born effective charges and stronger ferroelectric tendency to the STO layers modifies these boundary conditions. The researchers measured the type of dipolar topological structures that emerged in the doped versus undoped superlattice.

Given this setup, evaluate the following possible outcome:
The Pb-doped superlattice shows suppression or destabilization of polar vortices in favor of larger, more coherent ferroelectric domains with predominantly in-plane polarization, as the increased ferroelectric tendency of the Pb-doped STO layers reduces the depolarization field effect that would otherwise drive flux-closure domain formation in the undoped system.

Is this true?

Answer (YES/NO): NO